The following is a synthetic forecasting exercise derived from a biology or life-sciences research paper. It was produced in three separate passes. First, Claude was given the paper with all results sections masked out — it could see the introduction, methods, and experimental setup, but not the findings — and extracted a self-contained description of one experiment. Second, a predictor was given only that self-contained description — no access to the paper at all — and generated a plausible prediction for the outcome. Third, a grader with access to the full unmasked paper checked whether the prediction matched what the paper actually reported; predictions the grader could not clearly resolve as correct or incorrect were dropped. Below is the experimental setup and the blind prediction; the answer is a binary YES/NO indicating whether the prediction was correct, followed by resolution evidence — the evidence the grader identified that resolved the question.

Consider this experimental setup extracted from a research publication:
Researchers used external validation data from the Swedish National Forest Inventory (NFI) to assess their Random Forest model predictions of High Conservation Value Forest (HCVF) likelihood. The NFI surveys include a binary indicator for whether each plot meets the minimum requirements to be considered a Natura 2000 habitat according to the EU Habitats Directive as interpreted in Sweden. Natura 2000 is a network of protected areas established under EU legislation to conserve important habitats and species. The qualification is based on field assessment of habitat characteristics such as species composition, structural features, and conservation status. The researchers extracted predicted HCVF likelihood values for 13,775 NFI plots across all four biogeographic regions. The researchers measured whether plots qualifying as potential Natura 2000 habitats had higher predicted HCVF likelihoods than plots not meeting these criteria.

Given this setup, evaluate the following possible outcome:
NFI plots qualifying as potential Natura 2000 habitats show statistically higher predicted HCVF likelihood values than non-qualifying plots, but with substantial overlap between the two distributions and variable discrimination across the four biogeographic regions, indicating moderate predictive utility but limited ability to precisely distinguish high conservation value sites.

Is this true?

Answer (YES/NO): NO